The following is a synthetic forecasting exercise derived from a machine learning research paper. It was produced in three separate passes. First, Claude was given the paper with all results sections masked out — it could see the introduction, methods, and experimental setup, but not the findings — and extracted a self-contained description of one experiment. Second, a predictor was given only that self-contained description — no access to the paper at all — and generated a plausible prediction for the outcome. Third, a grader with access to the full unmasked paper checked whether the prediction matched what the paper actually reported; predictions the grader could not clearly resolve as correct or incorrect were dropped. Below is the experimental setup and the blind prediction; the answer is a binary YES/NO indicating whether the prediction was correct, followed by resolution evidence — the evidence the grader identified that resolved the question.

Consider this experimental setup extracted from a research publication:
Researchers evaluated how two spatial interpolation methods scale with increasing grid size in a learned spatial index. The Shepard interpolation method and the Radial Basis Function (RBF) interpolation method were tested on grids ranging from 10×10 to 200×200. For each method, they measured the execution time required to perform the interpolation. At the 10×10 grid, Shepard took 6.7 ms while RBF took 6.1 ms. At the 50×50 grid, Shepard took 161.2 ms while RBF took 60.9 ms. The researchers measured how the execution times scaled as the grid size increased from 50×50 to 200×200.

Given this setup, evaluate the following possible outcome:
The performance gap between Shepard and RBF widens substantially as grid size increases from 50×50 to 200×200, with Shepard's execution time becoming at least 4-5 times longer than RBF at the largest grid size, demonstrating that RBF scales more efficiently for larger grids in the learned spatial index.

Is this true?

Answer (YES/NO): NO